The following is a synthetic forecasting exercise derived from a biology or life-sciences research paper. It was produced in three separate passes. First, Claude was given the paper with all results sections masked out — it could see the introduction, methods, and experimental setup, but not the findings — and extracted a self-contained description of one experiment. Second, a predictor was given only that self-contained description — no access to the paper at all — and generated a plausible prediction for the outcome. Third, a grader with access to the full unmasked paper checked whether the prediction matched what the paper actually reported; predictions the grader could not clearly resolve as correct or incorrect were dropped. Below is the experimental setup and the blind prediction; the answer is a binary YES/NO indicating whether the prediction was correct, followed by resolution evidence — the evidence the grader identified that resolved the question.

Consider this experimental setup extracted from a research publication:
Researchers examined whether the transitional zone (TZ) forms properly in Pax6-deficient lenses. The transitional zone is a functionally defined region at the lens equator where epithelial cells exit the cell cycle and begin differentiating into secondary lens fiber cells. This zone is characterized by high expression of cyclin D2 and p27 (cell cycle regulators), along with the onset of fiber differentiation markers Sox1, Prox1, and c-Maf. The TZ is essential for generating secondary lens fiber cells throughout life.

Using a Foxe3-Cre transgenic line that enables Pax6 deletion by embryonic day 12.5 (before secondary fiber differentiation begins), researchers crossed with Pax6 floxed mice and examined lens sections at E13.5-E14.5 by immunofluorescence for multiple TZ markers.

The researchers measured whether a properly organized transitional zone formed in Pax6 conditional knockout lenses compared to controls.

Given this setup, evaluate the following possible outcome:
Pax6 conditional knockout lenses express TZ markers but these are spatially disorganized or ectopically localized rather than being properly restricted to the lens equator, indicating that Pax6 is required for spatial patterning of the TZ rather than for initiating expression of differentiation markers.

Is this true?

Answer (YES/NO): YES